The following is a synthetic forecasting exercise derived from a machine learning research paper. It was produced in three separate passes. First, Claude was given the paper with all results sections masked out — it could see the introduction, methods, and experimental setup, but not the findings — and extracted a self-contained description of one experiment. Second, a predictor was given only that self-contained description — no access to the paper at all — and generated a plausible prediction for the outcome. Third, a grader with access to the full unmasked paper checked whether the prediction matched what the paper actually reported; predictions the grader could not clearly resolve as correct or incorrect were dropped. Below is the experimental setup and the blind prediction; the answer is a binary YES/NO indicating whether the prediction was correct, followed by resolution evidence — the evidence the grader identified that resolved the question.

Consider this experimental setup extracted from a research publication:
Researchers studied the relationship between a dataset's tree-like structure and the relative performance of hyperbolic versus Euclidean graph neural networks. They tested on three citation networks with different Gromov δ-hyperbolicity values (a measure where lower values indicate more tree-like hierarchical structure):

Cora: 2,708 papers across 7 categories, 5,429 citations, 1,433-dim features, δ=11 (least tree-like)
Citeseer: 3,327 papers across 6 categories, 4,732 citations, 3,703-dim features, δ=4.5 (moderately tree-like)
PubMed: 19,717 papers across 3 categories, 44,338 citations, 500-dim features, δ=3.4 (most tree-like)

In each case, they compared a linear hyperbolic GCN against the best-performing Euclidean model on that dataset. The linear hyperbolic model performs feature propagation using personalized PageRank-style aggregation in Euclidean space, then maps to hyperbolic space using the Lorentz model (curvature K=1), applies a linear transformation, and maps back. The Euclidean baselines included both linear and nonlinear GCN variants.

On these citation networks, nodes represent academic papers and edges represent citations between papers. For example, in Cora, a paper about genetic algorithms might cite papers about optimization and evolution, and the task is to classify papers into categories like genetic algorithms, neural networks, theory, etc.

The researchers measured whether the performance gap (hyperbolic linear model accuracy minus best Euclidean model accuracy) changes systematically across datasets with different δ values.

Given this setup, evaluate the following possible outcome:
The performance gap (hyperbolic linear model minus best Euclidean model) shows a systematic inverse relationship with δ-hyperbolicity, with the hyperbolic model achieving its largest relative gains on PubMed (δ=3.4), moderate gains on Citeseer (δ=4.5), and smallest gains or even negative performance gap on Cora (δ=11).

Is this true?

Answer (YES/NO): NO